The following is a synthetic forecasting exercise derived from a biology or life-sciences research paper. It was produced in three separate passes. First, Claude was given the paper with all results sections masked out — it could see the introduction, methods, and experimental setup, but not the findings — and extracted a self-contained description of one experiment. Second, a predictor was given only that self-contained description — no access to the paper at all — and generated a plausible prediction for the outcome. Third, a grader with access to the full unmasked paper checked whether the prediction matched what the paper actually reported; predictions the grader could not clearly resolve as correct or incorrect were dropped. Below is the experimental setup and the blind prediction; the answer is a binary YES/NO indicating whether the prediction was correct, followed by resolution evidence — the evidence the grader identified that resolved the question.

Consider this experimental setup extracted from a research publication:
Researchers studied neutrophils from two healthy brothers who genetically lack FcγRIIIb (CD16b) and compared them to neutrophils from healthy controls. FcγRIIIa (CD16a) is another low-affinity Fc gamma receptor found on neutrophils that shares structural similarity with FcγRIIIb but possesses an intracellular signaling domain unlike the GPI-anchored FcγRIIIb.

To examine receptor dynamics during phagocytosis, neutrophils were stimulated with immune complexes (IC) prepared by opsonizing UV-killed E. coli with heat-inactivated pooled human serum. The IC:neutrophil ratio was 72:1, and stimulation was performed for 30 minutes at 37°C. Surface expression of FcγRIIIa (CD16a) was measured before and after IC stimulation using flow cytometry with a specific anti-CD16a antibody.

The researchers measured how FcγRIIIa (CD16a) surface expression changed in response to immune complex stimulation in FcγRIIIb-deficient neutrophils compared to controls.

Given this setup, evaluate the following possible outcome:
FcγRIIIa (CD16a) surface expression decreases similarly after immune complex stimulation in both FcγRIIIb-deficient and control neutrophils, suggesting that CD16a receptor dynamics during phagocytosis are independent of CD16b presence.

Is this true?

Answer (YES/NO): NO